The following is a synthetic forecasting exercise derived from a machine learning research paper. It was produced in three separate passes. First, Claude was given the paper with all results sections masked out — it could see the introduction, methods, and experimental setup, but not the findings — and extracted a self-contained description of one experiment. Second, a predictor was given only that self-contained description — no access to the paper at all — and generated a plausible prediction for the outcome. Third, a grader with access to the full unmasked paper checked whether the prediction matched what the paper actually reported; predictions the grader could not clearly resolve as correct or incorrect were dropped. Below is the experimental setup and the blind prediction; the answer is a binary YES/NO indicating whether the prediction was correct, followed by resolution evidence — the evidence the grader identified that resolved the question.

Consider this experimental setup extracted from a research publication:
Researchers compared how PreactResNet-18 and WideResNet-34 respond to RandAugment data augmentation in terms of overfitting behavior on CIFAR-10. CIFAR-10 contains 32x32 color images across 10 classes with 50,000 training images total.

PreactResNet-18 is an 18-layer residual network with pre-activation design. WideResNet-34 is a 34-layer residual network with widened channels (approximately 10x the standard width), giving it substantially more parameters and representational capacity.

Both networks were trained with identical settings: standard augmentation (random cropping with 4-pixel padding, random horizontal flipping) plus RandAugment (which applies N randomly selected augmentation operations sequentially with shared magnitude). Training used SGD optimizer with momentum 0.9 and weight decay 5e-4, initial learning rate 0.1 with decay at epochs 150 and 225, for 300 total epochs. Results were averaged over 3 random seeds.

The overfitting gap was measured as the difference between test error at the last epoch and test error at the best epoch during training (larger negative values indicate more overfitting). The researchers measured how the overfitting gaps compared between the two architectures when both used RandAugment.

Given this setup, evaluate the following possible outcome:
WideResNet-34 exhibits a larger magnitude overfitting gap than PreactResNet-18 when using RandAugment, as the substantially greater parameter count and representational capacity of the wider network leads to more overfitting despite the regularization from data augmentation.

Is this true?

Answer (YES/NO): NO